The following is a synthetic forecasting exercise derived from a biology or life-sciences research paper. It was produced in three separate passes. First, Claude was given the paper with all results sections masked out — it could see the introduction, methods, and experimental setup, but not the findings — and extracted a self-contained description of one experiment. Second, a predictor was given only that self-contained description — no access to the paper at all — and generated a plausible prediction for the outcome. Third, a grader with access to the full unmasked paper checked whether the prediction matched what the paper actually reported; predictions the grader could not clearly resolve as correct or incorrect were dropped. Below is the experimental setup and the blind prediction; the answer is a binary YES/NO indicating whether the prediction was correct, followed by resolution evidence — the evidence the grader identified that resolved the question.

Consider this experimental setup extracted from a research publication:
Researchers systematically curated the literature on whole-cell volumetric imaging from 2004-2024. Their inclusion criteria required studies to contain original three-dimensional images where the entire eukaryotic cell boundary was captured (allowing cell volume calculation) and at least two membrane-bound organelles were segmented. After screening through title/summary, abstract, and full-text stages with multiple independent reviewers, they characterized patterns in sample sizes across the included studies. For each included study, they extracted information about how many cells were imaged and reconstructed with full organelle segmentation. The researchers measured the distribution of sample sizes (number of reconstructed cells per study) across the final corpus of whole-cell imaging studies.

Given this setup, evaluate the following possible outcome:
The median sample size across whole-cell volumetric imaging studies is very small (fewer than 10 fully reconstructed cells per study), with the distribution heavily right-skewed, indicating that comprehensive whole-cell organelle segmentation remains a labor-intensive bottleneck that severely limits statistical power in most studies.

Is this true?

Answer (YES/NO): YES